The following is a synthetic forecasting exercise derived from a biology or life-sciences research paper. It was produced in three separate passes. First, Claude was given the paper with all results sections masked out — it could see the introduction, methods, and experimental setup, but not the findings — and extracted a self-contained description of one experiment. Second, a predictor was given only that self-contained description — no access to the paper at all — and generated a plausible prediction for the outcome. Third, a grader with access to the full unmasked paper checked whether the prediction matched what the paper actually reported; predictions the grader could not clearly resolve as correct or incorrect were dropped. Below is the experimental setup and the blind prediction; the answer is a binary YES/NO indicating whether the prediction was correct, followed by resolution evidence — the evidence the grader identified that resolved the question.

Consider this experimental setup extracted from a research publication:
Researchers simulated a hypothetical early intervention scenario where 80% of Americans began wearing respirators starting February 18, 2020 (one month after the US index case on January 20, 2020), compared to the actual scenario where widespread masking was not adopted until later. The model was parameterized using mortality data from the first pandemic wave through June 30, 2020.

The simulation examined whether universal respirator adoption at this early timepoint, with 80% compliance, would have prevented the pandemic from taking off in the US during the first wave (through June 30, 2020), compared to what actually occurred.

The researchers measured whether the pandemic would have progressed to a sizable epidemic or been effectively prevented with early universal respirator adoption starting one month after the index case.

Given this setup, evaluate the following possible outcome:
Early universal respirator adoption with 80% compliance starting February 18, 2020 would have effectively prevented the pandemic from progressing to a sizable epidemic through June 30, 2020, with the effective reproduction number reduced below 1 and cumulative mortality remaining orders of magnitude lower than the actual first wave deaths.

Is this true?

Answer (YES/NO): YES